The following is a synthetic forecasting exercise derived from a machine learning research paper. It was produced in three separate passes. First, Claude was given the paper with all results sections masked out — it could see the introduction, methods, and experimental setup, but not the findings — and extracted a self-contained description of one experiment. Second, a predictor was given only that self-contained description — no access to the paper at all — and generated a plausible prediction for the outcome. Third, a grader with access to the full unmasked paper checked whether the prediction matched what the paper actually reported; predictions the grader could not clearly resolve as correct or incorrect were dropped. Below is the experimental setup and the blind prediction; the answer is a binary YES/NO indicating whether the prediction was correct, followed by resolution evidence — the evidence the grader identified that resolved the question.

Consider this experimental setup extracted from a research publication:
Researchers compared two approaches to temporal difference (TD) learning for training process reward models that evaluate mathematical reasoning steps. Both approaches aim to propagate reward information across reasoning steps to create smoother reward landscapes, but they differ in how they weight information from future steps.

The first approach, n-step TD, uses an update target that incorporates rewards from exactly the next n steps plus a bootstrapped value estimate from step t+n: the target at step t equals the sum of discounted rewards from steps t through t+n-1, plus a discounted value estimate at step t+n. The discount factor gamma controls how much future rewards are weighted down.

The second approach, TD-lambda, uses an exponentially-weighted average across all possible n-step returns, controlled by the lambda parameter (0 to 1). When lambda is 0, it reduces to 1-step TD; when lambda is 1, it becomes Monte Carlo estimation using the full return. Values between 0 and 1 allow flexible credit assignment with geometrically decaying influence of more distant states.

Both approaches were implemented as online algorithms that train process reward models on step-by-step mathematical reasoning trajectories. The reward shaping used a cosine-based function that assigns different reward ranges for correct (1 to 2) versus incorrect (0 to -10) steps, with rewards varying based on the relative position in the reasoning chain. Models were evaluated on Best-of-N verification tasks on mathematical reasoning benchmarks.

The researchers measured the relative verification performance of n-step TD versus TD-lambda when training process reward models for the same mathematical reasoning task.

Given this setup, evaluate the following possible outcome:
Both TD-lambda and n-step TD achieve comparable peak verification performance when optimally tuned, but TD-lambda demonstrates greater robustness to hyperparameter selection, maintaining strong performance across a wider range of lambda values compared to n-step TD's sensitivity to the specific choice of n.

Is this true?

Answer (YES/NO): NO